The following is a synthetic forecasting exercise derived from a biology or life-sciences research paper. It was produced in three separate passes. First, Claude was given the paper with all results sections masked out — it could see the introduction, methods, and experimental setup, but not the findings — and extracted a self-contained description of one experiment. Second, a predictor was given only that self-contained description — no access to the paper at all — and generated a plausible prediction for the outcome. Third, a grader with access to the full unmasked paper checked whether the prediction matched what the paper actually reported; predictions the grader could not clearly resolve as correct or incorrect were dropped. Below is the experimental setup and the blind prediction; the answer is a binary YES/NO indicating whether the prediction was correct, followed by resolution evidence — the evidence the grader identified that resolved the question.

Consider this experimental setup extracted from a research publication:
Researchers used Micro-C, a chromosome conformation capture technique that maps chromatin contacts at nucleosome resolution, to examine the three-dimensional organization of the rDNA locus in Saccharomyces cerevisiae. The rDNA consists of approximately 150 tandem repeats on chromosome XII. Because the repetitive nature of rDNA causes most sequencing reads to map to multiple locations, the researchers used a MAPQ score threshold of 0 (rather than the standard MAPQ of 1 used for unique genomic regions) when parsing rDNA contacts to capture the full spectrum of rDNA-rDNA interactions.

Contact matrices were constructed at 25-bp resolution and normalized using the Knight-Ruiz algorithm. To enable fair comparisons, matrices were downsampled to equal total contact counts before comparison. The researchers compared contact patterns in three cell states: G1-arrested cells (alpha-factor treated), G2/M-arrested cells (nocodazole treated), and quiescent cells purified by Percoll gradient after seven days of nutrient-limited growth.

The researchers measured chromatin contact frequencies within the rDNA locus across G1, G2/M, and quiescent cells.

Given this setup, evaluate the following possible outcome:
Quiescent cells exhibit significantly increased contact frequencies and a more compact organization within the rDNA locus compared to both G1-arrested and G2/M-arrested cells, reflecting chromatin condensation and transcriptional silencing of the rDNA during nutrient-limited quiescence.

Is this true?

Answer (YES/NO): YES